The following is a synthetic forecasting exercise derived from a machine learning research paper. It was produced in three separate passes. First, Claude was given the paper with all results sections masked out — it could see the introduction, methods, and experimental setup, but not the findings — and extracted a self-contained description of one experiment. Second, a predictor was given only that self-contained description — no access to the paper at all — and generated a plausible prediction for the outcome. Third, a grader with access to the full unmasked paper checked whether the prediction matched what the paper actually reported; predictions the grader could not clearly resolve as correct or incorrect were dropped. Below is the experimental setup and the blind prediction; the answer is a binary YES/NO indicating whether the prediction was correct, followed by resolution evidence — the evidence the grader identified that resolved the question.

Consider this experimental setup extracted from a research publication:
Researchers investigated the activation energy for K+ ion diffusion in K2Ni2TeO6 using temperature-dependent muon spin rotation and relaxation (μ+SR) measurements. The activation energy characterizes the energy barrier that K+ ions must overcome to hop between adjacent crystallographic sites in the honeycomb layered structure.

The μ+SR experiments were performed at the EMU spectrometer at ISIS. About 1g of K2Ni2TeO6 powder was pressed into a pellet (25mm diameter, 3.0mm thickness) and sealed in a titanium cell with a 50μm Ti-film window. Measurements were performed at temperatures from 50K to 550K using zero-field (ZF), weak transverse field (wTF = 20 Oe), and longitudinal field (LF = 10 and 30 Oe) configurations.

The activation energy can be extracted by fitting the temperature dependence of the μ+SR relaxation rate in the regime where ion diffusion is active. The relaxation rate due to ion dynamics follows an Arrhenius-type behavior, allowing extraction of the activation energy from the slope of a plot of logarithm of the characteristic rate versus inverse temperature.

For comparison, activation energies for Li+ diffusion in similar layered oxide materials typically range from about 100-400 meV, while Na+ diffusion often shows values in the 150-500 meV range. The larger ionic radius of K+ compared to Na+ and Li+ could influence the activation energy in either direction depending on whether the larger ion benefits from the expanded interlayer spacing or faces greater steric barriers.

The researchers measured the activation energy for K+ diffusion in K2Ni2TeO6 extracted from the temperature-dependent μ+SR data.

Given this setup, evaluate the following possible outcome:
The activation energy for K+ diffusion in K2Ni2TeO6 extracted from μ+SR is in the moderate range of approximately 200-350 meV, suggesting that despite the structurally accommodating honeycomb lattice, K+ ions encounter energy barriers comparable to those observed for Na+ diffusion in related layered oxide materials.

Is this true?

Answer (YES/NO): NO